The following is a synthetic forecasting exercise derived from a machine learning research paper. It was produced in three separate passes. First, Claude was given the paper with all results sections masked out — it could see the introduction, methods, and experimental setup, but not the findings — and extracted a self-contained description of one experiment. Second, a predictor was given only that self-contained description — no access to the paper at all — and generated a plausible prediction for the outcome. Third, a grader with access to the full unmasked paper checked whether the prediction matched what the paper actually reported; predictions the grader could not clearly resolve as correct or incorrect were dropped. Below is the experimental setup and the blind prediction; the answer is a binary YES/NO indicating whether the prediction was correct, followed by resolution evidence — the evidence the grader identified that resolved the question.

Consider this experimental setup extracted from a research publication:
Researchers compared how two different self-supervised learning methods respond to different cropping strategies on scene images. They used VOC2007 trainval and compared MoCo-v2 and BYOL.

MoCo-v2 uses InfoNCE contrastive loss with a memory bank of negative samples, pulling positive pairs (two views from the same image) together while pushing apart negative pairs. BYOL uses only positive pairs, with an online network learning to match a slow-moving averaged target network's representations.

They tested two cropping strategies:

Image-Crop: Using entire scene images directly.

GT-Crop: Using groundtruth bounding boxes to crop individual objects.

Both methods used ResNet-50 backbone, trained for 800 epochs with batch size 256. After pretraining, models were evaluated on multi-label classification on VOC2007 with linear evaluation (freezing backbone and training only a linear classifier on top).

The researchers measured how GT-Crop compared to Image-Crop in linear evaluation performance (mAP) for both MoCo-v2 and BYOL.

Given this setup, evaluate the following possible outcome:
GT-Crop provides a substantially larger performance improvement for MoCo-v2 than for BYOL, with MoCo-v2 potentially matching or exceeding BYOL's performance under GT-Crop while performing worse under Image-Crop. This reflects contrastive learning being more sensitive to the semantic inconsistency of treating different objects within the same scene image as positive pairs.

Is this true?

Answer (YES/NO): NO